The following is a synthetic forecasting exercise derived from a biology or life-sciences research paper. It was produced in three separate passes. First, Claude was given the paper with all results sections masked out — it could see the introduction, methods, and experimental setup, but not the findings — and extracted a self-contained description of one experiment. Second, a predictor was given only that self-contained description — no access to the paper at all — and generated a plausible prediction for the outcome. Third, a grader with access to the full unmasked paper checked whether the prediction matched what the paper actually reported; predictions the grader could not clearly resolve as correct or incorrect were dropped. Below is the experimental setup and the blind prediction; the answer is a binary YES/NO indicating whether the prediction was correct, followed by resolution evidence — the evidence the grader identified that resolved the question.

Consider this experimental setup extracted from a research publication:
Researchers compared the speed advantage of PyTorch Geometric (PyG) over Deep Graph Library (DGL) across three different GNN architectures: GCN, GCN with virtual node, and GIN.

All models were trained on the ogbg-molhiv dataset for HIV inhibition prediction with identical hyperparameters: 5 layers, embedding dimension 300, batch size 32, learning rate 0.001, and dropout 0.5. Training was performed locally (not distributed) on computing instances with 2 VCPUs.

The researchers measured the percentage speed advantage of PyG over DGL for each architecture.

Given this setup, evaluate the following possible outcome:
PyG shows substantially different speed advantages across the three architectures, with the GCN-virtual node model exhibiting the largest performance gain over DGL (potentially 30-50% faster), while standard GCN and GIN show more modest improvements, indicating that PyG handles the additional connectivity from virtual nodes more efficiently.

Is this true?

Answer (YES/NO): NO